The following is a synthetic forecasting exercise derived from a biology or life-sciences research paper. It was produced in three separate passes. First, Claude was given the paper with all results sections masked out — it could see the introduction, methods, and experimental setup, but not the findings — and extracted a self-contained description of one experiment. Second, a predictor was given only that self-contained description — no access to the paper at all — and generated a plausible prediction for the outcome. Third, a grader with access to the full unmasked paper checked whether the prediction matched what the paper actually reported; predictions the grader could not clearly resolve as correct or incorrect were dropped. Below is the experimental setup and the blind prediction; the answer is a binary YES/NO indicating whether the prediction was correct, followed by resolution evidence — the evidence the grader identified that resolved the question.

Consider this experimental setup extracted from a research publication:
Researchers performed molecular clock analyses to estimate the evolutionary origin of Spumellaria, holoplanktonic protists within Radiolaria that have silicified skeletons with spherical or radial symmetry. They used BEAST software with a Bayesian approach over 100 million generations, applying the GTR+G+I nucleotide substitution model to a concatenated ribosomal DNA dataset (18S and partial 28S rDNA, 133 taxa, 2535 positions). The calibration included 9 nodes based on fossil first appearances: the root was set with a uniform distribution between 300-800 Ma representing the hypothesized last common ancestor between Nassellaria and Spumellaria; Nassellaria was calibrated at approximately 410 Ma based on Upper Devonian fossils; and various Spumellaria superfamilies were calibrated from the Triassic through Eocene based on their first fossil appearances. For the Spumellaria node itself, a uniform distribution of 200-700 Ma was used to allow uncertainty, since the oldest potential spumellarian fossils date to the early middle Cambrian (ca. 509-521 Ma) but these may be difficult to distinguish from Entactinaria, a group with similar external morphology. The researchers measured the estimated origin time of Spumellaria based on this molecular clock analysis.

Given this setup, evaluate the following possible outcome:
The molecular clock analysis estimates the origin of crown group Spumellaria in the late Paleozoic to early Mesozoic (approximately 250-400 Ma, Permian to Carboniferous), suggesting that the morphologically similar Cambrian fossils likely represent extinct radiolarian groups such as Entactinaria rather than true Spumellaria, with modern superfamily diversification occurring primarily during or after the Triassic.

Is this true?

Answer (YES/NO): NO